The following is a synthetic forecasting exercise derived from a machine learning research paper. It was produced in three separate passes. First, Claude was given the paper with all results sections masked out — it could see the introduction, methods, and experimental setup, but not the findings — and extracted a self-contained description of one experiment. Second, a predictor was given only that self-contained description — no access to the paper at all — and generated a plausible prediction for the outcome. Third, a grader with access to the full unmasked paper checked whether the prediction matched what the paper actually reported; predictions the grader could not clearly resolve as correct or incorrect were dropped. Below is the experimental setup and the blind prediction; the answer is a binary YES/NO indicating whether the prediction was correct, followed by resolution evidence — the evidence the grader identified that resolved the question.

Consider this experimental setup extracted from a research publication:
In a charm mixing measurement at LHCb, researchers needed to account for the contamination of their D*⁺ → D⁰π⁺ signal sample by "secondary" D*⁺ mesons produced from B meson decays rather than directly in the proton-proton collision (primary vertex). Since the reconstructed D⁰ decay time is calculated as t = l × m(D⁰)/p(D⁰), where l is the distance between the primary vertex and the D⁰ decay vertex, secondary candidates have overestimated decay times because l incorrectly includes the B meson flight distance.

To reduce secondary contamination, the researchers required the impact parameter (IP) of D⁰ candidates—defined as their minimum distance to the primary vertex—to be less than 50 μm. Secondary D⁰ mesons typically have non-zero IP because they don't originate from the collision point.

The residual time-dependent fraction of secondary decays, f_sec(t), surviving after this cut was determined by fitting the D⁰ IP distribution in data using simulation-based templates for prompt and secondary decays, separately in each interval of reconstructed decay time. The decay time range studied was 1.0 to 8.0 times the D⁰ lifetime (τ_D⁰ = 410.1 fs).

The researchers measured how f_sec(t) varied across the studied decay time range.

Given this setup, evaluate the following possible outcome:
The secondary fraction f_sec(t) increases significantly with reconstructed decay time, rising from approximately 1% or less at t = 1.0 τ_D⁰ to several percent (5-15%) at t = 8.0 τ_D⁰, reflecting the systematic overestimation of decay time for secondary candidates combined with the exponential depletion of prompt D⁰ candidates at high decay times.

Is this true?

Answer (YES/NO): NO